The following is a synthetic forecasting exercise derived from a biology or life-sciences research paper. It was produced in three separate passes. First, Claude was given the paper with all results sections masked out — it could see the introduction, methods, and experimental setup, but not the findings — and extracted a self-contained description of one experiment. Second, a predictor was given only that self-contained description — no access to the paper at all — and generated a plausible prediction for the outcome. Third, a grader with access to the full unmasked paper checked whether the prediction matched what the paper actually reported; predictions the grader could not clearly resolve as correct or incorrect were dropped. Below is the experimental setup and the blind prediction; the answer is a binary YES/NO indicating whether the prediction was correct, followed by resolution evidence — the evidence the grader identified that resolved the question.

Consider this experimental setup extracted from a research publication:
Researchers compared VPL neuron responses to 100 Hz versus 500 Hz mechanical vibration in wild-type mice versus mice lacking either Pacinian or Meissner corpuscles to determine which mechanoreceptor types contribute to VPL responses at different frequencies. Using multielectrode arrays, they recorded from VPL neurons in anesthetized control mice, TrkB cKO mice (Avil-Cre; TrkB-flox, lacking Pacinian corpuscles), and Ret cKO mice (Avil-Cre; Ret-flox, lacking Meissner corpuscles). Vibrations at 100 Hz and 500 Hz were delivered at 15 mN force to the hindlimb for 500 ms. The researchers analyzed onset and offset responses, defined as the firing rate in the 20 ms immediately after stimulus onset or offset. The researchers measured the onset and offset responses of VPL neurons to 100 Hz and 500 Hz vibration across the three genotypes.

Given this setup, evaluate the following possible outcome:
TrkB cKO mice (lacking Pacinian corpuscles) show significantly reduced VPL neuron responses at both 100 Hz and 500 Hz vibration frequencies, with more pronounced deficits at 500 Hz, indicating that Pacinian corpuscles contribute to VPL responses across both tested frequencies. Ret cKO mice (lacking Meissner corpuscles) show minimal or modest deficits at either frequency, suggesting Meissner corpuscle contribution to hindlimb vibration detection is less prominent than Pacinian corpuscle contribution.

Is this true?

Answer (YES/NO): NO